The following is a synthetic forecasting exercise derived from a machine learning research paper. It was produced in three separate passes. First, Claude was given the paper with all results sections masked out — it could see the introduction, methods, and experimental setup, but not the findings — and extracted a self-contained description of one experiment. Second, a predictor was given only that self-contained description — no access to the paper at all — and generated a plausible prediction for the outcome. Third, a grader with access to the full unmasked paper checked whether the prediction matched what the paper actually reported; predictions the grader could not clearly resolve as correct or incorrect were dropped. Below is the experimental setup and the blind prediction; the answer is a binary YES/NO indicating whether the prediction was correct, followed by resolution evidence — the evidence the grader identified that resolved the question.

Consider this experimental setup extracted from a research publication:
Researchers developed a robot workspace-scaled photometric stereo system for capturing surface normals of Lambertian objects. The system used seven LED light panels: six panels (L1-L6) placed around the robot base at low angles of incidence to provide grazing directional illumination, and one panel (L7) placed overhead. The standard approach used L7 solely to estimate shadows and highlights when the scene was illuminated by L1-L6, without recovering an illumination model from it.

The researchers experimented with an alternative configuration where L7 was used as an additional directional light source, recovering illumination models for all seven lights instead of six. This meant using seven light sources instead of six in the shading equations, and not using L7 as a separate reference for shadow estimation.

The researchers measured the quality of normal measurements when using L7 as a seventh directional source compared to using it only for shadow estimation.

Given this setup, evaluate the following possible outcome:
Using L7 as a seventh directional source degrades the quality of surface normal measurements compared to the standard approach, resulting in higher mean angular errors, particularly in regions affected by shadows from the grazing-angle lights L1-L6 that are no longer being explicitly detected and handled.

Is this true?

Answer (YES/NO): NO